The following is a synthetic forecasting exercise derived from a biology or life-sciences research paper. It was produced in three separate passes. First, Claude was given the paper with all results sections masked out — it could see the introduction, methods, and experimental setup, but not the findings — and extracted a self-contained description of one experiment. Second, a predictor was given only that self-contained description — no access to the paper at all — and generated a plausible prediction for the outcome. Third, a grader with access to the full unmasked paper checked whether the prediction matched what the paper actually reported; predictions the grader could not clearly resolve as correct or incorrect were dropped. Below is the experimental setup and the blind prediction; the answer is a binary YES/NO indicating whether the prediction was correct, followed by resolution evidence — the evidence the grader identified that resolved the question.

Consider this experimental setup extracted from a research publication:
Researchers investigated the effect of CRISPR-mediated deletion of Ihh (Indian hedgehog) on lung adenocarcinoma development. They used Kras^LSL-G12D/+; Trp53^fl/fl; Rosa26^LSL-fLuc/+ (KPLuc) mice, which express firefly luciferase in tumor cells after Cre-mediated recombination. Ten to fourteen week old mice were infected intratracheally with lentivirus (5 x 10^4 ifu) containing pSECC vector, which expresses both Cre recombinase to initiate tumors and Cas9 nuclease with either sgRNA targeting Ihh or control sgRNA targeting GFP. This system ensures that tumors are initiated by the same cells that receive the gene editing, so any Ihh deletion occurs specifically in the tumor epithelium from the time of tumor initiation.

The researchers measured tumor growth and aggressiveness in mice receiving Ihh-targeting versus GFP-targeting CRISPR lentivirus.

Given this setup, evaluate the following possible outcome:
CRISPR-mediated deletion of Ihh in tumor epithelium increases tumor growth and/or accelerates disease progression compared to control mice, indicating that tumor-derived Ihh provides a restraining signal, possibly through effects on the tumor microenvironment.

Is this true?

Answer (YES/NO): YES